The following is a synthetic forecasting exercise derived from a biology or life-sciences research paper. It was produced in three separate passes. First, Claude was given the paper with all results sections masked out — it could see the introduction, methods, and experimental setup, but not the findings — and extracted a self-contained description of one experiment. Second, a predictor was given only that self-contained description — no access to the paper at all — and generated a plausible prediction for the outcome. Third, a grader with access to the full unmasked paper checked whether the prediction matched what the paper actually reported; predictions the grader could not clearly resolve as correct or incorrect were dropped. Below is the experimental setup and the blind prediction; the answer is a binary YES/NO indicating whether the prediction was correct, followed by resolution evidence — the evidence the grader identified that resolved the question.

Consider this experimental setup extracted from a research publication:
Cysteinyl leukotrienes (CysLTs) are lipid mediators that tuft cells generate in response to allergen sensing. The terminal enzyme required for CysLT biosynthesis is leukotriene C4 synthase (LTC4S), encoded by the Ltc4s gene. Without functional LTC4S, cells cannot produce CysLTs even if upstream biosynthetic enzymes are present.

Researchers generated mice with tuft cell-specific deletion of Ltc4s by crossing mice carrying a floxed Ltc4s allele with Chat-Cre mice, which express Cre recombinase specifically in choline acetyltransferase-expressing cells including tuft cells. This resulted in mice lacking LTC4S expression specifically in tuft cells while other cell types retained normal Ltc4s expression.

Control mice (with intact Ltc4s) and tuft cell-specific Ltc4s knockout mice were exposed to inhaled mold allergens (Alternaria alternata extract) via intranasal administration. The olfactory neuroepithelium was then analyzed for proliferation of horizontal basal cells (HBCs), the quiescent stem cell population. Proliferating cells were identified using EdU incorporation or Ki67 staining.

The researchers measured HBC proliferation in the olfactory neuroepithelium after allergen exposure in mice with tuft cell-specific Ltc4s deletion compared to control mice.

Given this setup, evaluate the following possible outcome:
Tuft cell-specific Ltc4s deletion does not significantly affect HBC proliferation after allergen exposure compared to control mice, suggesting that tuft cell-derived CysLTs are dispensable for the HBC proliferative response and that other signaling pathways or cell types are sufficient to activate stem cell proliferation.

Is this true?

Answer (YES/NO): NO